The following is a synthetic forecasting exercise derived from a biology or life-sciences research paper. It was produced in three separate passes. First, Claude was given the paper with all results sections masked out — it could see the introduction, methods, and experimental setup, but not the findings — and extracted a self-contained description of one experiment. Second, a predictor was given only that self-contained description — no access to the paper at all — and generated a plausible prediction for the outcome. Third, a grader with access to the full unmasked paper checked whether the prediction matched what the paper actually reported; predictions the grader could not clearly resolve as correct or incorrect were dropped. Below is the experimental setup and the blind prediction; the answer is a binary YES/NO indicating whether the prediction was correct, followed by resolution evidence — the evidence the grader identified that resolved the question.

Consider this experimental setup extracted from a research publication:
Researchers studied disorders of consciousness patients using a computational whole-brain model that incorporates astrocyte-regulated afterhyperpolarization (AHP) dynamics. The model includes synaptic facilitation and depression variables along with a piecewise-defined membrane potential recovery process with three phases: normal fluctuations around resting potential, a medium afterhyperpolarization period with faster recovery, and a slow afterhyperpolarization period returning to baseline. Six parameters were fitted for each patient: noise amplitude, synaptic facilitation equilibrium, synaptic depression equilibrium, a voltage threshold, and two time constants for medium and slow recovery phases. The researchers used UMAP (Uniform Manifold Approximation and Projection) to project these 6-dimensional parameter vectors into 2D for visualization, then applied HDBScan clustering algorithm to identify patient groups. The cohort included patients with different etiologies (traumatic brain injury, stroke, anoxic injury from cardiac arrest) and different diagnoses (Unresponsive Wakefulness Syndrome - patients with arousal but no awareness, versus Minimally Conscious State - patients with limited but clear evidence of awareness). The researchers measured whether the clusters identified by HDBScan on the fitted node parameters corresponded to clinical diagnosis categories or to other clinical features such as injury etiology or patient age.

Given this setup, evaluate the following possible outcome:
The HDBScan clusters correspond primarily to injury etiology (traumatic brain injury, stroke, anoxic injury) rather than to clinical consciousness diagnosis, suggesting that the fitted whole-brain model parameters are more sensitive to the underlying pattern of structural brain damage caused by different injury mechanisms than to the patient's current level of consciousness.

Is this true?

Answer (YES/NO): NO